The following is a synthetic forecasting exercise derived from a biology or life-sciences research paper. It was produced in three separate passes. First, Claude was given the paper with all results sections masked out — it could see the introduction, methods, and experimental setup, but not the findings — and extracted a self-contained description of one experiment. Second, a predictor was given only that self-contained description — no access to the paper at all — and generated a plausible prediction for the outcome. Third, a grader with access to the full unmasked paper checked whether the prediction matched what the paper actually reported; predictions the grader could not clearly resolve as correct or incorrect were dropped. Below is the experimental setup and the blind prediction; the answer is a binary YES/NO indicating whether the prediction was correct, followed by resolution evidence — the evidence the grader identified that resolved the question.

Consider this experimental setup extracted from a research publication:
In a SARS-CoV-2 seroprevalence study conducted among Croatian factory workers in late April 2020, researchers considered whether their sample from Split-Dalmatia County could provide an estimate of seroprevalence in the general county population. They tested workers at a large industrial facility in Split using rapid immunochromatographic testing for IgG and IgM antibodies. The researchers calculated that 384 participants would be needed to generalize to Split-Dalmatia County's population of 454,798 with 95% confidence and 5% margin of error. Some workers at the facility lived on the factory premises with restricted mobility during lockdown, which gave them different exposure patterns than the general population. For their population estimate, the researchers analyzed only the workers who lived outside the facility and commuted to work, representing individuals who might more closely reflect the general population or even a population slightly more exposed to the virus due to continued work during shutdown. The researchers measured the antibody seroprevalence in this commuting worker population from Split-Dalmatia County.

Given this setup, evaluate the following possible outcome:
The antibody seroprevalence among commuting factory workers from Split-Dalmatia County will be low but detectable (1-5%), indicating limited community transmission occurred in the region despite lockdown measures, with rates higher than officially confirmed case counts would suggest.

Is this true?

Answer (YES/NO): YES